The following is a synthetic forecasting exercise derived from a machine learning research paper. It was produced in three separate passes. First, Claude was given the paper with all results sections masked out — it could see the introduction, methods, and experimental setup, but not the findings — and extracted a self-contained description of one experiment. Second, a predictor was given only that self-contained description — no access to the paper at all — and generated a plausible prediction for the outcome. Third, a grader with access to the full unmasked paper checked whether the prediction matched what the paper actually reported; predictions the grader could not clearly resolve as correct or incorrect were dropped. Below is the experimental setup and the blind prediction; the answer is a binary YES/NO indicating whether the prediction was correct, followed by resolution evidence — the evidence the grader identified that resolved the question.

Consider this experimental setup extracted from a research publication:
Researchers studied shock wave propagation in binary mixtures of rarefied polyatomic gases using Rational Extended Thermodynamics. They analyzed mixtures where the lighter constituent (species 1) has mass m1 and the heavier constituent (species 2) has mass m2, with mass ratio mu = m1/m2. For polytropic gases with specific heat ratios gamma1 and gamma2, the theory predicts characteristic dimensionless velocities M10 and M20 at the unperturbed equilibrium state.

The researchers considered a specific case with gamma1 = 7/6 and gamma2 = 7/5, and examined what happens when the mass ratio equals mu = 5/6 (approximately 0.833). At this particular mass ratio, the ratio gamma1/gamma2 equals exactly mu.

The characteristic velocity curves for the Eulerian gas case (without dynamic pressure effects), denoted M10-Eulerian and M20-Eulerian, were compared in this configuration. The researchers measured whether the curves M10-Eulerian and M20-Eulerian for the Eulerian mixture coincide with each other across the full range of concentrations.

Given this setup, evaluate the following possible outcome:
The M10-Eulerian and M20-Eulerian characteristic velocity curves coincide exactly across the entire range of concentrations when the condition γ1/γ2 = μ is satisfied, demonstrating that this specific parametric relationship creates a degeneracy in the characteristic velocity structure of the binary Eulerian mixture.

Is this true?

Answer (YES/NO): YES